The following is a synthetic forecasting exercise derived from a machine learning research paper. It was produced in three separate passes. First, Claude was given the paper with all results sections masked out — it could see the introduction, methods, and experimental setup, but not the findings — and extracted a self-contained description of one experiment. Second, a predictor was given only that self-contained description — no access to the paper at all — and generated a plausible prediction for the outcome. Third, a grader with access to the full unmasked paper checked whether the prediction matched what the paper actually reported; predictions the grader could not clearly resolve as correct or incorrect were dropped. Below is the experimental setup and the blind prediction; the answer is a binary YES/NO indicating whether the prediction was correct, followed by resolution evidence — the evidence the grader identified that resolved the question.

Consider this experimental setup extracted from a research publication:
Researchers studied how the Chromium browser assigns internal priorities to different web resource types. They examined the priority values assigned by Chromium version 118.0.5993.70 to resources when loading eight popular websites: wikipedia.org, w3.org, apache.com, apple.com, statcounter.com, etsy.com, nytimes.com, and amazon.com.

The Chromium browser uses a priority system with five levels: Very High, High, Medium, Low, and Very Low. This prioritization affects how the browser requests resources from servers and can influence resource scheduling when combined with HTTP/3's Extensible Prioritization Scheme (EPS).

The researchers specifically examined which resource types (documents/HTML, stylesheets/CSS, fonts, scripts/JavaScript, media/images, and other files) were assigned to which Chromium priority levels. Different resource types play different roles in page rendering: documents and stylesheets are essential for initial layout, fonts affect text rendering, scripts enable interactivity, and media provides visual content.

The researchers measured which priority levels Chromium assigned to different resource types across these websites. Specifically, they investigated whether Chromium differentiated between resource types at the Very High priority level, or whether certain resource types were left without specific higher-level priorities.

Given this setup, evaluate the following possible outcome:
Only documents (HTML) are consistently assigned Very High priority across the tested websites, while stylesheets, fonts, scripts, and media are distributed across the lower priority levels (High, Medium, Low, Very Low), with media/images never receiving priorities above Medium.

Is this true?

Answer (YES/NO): NO